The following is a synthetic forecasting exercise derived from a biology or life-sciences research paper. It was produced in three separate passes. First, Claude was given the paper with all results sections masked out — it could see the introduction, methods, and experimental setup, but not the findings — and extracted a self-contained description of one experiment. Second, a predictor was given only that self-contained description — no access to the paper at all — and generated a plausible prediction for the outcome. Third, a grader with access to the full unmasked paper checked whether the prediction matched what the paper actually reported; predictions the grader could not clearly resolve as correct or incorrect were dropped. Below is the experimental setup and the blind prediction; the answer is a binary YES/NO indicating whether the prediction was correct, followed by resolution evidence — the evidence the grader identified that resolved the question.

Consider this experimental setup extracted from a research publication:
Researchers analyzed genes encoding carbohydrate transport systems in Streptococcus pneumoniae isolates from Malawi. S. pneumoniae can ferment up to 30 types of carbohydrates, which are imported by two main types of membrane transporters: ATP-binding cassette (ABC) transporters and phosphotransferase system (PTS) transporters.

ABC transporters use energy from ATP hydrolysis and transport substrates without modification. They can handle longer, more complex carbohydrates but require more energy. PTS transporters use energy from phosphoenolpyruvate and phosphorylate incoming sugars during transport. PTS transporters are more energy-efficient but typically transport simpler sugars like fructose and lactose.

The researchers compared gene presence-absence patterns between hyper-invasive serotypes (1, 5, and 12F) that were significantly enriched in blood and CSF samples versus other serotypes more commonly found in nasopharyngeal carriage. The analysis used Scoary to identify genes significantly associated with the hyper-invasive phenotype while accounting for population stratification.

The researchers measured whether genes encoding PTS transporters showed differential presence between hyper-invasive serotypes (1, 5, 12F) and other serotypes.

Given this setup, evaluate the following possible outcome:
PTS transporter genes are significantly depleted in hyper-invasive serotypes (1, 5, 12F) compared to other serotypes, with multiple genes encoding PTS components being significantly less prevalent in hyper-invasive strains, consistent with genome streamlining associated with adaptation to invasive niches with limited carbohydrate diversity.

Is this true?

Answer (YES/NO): NO